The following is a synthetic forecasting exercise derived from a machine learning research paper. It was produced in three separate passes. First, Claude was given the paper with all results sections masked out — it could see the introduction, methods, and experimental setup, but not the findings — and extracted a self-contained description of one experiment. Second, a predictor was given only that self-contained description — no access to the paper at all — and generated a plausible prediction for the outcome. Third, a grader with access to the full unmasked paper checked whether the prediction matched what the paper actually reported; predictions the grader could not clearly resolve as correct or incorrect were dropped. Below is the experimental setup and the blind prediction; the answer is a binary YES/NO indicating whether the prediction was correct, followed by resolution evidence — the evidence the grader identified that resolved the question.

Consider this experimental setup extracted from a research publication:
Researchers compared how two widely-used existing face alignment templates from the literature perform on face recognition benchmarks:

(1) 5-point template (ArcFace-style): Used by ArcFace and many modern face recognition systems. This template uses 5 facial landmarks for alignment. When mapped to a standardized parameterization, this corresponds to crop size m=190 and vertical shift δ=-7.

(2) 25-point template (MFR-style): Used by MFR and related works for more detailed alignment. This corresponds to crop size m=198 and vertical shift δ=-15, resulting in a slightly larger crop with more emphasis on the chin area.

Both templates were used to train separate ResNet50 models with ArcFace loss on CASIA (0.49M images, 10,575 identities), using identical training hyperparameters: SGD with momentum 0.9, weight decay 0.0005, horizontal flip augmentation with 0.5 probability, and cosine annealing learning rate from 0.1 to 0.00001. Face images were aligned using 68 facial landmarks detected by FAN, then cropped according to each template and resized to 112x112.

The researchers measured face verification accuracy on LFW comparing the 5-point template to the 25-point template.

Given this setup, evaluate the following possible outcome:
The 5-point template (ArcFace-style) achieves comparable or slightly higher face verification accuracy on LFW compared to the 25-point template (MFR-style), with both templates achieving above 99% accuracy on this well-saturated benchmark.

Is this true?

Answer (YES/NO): YES